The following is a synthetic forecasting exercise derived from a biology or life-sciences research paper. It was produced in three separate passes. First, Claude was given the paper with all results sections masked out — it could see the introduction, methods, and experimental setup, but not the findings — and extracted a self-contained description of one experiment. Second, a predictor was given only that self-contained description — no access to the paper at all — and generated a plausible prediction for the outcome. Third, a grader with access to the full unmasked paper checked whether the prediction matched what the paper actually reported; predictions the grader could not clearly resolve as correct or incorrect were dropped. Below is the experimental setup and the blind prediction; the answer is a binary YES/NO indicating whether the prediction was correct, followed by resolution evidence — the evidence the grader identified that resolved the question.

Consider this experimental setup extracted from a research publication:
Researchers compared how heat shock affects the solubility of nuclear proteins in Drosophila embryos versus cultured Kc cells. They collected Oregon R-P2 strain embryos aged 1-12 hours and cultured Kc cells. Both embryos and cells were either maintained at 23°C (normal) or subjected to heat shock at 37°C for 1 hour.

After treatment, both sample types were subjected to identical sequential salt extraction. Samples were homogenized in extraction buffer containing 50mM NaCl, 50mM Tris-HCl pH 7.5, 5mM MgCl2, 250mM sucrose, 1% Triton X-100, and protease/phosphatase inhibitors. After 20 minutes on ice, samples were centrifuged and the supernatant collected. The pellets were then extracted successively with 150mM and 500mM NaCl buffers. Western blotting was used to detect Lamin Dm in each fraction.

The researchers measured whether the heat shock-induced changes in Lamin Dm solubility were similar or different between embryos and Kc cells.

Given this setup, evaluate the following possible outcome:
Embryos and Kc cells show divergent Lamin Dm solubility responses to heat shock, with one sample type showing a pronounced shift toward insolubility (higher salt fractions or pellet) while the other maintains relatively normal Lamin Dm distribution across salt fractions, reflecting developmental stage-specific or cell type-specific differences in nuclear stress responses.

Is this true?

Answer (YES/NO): NO